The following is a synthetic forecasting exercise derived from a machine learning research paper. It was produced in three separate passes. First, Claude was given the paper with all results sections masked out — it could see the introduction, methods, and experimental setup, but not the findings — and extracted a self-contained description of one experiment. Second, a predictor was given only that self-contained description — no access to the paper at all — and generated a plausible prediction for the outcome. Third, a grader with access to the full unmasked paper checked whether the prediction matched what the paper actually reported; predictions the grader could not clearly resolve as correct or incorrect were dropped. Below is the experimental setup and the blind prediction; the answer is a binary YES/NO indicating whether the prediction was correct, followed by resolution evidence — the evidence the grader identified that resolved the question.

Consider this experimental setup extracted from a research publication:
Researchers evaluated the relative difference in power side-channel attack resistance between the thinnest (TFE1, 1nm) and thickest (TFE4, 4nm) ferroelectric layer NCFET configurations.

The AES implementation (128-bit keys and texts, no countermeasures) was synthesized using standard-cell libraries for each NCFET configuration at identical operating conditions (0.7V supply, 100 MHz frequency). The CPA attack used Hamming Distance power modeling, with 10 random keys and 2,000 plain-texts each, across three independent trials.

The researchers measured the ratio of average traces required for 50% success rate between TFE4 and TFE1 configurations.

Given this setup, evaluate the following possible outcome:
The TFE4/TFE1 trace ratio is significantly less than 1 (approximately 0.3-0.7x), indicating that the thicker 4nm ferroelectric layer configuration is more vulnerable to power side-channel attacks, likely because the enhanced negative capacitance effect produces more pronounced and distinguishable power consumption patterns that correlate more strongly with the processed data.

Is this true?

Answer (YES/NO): NO